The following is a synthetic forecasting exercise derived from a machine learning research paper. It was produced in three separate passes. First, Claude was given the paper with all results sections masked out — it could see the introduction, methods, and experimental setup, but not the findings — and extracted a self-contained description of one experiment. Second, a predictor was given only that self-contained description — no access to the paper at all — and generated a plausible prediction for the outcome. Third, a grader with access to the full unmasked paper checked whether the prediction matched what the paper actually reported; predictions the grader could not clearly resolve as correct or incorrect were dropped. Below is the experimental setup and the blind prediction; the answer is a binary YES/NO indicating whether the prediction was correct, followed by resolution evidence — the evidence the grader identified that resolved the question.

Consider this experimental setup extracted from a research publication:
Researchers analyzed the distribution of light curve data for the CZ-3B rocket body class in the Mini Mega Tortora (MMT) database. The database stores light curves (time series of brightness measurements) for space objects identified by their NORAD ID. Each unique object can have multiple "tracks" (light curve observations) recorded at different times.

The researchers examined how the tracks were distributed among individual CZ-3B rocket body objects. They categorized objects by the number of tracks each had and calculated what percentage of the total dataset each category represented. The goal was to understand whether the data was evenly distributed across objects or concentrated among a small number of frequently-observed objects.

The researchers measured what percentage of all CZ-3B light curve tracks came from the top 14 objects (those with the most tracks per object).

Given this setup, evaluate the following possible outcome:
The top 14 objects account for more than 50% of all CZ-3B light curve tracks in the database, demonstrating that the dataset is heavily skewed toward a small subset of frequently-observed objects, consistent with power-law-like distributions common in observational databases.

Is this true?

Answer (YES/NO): YES